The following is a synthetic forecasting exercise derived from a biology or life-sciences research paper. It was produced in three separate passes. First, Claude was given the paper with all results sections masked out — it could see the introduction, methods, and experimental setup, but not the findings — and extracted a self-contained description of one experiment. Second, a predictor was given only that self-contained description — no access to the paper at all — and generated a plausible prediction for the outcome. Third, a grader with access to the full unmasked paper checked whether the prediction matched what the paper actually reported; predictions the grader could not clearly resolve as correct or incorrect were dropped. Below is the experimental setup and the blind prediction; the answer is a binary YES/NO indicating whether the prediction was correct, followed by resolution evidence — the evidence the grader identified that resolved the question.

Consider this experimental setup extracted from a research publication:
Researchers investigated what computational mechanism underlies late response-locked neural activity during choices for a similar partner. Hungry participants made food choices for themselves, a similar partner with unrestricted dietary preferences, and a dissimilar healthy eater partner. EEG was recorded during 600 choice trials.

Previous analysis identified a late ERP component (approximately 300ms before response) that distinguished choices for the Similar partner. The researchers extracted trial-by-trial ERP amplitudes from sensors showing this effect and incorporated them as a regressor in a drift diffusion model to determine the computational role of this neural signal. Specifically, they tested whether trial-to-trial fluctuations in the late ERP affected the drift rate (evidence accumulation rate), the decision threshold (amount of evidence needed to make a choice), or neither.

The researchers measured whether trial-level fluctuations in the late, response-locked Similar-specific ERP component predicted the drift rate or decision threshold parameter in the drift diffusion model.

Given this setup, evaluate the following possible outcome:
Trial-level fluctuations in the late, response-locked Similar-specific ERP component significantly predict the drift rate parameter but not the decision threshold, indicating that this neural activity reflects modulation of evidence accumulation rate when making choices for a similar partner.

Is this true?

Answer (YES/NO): NO